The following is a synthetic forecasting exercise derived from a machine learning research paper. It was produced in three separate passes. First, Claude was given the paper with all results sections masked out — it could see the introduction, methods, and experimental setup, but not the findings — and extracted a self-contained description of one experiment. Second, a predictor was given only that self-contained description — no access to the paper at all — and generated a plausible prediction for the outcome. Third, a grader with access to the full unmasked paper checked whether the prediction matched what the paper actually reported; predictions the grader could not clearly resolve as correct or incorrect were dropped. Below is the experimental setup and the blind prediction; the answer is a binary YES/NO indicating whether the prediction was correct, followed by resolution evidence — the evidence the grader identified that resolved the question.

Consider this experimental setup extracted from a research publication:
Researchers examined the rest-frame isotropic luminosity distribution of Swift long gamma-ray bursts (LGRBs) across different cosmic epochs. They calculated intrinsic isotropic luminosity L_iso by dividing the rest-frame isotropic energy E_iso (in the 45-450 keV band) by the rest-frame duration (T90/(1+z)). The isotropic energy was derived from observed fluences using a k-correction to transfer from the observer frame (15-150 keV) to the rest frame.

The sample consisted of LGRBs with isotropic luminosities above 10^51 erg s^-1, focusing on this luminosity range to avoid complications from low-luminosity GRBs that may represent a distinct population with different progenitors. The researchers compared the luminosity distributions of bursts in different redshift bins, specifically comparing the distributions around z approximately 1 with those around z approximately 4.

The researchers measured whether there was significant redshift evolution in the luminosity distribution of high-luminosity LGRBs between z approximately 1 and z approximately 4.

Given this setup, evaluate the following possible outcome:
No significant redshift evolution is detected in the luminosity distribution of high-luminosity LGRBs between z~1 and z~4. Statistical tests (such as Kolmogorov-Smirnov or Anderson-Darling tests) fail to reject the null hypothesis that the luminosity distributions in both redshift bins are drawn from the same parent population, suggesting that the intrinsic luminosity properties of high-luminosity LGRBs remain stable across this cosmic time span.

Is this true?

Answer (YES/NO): YES